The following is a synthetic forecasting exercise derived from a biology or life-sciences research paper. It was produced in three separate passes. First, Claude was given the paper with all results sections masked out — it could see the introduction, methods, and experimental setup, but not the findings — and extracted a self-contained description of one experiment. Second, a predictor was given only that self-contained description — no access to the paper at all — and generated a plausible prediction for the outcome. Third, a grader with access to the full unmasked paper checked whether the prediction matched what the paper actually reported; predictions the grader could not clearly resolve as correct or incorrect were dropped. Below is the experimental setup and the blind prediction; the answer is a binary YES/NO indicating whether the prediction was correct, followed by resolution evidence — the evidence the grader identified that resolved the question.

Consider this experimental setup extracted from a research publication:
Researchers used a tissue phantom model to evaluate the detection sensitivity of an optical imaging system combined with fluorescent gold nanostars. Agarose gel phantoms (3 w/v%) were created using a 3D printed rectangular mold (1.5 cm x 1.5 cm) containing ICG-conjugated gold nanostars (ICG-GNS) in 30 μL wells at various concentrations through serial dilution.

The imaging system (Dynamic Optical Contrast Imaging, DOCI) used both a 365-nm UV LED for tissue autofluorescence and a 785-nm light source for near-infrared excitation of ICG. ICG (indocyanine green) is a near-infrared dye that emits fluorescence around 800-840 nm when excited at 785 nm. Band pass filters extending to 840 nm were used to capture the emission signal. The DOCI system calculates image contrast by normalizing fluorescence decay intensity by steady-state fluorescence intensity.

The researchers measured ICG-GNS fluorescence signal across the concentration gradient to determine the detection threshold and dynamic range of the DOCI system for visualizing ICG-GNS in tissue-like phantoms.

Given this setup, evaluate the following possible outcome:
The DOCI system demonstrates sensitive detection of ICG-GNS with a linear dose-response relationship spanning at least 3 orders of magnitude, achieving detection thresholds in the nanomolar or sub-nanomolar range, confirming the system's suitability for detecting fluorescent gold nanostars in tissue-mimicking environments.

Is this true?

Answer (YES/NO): NO